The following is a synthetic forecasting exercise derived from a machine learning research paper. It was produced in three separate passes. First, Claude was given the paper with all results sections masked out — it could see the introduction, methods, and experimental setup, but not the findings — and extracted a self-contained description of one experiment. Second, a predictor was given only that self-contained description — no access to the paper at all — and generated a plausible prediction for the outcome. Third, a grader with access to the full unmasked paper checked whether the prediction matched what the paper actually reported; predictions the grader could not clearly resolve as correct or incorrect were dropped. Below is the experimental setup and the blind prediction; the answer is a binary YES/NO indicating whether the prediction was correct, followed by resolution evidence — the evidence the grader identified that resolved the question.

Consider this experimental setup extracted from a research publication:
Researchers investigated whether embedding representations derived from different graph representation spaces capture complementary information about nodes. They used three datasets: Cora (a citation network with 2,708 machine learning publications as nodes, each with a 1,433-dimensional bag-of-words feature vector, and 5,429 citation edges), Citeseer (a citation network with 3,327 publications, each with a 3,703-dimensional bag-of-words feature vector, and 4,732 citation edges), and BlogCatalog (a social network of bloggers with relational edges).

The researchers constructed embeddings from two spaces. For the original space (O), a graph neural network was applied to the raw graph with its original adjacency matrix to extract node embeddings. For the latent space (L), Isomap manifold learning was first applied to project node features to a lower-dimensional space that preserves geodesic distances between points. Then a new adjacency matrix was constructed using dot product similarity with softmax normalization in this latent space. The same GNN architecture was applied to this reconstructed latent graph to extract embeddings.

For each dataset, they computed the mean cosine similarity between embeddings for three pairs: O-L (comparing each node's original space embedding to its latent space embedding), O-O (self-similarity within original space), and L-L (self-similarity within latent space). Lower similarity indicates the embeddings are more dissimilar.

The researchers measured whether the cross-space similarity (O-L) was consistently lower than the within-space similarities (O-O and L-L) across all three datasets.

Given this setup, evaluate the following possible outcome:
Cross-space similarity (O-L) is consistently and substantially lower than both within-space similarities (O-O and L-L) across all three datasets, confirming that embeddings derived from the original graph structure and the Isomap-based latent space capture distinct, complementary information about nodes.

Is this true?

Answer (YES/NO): NO